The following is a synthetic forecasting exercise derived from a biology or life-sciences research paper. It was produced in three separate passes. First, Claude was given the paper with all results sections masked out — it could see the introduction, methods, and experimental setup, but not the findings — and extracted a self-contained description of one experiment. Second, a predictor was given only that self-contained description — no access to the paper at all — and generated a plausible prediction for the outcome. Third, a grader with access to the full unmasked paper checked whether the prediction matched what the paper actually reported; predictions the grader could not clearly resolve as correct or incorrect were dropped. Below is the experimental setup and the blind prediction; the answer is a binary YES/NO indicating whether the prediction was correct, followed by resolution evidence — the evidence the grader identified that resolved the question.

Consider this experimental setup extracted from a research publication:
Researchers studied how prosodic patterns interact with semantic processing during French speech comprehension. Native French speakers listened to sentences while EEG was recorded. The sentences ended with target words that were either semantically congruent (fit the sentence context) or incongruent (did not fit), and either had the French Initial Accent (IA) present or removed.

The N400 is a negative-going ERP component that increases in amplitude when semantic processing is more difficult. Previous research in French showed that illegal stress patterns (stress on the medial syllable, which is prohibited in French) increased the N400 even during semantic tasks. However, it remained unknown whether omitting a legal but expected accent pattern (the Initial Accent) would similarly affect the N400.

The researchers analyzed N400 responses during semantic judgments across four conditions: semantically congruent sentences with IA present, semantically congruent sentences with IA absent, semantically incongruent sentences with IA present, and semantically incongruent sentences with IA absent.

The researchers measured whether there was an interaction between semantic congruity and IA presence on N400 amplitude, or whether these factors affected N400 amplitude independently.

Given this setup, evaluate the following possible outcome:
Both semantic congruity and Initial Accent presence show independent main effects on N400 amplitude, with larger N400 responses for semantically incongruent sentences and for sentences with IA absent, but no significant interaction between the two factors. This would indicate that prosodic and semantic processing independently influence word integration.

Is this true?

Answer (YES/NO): NO